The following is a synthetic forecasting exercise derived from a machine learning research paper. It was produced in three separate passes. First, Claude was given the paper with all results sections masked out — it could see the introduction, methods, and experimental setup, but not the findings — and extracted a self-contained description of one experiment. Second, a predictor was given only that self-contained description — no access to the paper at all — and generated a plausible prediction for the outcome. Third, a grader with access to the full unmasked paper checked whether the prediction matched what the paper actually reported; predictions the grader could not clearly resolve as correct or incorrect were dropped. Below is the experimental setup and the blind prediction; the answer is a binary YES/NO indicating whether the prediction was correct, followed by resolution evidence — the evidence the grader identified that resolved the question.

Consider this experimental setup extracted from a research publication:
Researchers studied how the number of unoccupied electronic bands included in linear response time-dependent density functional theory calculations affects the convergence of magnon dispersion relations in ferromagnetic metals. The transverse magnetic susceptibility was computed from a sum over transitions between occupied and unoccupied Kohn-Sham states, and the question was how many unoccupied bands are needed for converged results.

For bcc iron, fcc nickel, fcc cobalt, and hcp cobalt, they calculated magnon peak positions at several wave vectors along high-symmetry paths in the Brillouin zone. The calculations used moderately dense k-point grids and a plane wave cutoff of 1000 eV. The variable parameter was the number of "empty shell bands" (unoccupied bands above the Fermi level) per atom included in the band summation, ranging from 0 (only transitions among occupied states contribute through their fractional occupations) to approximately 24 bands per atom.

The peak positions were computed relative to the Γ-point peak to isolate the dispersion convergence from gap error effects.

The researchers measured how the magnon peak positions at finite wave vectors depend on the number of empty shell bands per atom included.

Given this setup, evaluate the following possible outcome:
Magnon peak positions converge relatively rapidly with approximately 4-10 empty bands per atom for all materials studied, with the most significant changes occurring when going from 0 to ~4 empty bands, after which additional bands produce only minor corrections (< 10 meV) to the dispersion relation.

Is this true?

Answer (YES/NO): NO